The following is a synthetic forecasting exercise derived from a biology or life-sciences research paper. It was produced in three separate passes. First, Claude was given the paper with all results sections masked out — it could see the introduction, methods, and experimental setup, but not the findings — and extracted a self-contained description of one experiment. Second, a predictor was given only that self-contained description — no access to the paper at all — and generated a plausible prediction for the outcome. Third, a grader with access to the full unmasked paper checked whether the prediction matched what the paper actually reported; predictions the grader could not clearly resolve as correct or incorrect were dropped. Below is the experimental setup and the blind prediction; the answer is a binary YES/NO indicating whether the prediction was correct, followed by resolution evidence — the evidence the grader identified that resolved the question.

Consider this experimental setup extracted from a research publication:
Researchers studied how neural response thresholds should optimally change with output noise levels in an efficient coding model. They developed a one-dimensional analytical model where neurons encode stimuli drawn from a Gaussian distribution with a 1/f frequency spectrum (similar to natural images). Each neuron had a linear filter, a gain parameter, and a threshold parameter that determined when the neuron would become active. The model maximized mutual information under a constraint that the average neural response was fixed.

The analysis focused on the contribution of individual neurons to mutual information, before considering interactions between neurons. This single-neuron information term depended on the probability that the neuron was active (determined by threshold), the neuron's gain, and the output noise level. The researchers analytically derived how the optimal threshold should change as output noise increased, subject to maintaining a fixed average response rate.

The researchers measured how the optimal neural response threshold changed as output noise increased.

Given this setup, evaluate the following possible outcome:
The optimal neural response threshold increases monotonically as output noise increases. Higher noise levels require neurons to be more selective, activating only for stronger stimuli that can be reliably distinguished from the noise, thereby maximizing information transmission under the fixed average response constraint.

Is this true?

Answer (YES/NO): YES